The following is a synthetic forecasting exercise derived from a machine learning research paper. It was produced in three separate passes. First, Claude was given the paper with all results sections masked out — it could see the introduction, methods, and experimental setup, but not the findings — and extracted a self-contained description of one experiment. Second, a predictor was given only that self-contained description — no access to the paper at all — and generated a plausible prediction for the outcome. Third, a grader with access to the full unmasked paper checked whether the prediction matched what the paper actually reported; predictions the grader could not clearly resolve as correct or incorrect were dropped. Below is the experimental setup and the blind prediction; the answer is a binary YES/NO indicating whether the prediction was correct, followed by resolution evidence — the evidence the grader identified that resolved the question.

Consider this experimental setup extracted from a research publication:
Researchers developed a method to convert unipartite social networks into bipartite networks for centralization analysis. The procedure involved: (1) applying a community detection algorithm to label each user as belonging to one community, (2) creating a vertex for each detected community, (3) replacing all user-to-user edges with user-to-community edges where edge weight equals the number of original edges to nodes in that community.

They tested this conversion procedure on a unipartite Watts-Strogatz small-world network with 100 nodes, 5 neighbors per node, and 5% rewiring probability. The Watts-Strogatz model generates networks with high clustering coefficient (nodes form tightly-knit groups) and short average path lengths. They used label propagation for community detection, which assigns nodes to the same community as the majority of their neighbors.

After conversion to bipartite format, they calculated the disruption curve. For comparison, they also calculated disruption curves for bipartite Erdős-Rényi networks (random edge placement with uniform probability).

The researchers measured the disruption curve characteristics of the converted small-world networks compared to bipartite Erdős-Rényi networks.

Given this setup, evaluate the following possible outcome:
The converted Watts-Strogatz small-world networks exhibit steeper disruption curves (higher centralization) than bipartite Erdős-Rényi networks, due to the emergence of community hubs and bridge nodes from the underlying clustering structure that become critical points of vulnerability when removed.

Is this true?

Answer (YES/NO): NO